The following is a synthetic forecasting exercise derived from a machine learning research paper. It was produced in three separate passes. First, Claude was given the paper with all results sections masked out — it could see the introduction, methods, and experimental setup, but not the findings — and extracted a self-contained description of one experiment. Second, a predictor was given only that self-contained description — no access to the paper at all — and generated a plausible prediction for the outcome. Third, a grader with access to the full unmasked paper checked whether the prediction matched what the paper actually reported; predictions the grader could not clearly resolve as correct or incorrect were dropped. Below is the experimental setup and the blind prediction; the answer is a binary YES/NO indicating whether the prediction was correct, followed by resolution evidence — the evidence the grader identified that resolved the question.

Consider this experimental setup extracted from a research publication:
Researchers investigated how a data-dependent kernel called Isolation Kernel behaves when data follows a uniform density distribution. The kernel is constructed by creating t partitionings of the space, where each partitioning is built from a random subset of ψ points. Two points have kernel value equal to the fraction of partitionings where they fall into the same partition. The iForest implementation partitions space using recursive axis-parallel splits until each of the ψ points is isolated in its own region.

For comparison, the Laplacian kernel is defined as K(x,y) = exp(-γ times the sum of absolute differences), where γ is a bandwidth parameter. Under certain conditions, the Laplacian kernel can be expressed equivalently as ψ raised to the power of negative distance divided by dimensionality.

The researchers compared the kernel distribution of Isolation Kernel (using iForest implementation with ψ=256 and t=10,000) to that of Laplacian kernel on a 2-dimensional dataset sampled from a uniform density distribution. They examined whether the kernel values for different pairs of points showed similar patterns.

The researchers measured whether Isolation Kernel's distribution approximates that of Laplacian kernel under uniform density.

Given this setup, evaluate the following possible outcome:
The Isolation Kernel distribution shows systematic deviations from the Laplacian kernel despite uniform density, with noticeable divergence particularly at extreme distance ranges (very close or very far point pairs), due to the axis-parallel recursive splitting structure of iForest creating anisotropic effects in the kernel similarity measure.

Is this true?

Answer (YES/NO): NO